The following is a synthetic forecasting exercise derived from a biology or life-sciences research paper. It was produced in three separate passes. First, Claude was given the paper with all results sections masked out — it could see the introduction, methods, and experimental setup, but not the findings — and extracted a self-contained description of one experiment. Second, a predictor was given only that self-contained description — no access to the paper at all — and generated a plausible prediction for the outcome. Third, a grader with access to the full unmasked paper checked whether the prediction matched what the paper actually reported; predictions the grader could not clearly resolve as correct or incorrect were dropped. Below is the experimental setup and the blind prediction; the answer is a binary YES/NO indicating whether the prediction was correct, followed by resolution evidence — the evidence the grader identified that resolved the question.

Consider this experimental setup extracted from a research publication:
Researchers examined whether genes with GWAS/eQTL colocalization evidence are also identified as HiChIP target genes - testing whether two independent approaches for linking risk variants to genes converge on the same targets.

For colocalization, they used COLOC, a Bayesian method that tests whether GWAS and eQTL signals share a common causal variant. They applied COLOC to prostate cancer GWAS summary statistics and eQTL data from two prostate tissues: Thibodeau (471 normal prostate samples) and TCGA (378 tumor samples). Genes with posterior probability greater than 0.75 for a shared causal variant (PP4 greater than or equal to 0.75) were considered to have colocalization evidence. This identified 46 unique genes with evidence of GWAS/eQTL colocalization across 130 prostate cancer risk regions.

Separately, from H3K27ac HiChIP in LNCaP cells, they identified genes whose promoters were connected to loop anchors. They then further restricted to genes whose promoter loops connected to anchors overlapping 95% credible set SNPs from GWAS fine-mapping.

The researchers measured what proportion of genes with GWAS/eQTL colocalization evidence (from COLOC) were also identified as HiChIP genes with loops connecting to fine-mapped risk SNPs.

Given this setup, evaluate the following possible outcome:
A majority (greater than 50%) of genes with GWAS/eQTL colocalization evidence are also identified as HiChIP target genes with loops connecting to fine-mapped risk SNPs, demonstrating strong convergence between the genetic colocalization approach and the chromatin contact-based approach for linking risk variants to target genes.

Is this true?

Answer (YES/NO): YES